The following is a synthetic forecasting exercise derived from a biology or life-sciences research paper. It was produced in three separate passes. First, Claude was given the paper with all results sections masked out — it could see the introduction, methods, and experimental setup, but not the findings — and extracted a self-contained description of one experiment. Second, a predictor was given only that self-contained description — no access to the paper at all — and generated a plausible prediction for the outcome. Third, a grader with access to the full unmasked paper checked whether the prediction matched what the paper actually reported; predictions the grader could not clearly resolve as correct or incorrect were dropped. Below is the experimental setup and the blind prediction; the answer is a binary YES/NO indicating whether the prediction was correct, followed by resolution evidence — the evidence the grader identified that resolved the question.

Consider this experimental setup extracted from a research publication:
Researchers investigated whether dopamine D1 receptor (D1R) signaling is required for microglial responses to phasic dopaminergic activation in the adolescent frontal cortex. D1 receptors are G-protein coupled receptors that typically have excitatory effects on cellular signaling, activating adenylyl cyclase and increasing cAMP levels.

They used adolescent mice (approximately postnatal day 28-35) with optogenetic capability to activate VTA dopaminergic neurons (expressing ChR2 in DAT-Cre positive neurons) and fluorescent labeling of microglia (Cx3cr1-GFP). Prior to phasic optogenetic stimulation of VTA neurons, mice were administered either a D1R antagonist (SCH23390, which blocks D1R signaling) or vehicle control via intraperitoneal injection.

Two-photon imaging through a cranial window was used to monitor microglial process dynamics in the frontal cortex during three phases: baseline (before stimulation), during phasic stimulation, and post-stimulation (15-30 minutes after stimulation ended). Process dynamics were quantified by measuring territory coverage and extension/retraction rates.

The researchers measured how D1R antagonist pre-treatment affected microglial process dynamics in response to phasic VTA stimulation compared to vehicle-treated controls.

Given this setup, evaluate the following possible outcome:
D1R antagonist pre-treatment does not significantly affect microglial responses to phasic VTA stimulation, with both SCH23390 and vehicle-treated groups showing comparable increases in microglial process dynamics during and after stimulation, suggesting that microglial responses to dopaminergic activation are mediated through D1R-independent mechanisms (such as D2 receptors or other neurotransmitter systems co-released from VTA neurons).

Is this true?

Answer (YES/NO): NO